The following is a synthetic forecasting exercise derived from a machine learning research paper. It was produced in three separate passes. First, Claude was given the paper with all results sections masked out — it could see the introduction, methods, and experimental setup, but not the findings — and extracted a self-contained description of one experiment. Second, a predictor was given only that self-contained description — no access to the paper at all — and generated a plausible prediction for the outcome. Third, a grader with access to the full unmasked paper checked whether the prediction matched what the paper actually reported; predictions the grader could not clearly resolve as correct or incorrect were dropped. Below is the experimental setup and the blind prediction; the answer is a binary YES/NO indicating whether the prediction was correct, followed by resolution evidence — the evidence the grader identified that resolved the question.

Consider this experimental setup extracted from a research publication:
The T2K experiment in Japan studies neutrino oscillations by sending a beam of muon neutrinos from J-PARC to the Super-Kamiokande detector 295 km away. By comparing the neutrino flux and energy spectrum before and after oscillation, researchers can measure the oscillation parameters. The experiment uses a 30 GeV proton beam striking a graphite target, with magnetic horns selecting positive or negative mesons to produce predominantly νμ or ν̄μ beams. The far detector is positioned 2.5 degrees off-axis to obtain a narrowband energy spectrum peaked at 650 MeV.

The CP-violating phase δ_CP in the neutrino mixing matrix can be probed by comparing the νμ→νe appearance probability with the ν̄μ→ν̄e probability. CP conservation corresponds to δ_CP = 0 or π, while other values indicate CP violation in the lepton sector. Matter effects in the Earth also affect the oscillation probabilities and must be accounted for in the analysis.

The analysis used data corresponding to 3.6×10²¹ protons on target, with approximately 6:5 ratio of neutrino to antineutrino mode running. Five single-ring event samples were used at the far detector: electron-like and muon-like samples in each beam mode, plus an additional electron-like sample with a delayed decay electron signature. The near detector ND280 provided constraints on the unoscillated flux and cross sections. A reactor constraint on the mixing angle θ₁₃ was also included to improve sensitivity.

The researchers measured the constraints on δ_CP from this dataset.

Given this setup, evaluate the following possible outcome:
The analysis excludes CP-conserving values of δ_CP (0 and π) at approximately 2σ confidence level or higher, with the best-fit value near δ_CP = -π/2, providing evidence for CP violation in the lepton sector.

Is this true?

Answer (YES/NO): NO